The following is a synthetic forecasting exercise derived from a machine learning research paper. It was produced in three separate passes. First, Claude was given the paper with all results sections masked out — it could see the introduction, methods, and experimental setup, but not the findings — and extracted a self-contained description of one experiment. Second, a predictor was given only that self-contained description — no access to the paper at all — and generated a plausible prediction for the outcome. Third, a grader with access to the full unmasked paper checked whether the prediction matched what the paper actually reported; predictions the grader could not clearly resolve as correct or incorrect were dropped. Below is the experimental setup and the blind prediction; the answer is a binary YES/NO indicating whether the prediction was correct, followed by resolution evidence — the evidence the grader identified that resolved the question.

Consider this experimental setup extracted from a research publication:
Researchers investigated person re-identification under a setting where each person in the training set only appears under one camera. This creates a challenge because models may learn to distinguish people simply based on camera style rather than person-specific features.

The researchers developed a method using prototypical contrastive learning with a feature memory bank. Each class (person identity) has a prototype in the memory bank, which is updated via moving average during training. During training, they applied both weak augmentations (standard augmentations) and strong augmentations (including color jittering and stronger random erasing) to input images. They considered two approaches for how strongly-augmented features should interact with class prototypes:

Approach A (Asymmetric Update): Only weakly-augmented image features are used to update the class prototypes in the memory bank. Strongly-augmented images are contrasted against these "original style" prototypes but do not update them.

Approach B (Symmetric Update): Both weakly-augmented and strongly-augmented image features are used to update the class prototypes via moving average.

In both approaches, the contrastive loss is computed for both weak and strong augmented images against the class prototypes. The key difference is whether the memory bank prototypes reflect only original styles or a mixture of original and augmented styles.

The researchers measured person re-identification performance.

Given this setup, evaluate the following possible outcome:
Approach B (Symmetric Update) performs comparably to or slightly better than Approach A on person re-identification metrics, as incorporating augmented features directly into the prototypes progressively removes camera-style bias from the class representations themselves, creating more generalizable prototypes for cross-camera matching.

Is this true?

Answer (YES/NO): NO